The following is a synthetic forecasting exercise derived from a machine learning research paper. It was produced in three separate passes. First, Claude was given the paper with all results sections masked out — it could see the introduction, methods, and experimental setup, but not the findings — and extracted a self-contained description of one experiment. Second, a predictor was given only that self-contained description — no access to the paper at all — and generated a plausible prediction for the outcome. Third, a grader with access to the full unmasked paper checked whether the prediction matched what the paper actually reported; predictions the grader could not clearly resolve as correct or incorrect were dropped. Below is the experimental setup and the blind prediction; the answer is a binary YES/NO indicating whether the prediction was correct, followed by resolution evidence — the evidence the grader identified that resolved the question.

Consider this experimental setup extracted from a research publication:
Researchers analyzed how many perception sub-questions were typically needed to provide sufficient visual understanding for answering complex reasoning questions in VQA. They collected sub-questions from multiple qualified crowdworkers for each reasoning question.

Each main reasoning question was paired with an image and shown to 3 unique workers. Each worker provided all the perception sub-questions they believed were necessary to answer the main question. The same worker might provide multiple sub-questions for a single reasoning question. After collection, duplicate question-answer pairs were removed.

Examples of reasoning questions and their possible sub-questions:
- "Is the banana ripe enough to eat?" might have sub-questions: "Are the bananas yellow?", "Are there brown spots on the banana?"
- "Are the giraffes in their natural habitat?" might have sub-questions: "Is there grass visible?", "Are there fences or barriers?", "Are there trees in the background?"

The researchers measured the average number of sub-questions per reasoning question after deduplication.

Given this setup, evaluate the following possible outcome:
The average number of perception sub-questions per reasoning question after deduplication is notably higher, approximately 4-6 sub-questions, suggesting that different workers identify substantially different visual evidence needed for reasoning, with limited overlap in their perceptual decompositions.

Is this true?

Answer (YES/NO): NO